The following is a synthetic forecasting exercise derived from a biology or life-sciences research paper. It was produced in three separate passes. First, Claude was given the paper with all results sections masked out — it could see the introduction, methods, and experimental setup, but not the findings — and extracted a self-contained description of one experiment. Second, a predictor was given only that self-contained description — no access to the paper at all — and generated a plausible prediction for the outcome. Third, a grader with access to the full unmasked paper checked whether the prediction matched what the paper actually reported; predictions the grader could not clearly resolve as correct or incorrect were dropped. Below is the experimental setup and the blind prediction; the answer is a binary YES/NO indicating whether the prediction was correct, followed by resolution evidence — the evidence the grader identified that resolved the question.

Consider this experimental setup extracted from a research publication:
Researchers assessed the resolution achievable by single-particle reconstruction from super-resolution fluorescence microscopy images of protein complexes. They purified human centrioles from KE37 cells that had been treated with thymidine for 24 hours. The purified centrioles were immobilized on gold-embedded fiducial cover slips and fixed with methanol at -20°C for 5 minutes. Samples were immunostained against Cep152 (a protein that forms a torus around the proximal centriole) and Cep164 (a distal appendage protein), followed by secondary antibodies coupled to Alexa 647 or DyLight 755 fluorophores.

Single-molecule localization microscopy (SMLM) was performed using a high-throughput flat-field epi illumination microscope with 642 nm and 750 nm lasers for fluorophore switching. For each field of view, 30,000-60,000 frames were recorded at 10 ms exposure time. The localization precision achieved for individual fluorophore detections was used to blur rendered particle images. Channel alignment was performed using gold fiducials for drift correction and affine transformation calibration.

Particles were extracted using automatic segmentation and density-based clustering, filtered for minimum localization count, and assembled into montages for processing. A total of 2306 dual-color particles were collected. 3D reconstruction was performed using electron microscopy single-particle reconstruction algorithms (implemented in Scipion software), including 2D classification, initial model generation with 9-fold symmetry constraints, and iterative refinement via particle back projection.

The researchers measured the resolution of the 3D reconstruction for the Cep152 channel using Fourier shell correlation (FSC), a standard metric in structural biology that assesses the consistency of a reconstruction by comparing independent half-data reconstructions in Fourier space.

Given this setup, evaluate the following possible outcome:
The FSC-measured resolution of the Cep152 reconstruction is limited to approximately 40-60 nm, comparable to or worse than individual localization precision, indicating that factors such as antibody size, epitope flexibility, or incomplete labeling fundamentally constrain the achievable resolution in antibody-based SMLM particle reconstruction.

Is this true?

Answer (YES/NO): YES